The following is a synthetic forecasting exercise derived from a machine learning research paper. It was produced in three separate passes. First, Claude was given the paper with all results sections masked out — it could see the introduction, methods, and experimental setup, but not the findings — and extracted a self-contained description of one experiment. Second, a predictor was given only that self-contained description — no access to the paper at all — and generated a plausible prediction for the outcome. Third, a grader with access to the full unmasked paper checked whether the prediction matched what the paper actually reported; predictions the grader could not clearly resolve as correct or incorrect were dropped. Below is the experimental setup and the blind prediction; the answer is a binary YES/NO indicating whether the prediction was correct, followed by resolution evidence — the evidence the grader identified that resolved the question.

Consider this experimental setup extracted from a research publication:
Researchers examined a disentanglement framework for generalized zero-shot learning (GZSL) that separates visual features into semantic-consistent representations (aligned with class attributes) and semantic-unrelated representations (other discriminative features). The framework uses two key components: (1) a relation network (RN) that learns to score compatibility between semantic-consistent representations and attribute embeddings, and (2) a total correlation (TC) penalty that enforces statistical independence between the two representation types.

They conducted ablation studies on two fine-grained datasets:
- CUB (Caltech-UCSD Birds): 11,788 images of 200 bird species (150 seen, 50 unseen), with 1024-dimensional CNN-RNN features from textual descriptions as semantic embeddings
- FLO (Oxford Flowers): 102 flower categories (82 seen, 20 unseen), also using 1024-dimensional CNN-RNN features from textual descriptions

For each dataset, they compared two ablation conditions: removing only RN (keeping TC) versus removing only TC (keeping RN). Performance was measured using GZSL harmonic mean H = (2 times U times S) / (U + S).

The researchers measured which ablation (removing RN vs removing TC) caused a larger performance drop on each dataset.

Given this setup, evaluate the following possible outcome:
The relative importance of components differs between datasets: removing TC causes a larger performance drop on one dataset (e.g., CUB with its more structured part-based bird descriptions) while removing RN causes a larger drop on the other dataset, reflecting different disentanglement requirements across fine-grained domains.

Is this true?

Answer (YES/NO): NO